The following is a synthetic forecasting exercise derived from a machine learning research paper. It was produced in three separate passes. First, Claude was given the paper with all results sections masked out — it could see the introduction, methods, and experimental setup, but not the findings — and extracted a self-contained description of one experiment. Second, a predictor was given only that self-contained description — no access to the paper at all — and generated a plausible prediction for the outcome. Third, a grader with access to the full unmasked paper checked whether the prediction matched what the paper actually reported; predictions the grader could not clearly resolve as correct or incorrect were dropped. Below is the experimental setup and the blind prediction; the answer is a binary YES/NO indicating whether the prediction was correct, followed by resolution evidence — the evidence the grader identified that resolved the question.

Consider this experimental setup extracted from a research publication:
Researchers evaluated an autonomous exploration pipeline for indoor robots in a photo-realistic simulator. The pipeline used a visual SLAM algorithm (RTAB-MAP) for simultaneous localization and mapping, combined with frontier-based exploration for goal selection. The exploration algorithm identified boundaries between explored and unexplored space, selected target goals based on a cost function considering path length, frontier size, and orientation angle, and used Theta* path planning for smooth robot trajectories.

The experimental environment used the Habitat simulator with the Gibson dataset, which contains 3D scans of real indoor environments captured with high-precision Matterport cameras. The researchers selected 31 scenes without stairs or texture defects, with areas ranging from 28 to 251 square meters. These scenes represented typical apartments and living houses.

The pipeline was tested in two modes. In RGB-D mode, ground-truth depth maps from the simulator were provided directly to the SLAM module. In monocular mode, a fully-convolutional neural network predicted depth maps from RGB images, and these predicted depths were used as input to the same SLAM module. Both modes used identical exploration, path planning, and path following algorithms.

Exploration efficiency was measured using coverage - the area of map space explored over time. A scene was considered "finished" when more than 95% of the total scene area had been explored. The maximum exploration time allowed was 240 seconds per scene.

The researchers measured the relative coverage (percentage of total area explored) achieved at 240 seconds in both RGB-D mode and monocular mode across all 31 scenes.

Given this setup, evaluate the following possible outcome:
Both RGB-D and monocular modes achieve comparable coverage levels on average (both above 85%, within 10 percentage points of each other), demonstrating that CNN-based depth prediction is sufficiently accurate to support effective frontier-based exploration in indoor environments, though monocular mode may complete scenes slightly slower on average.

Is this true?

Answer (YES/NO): NO